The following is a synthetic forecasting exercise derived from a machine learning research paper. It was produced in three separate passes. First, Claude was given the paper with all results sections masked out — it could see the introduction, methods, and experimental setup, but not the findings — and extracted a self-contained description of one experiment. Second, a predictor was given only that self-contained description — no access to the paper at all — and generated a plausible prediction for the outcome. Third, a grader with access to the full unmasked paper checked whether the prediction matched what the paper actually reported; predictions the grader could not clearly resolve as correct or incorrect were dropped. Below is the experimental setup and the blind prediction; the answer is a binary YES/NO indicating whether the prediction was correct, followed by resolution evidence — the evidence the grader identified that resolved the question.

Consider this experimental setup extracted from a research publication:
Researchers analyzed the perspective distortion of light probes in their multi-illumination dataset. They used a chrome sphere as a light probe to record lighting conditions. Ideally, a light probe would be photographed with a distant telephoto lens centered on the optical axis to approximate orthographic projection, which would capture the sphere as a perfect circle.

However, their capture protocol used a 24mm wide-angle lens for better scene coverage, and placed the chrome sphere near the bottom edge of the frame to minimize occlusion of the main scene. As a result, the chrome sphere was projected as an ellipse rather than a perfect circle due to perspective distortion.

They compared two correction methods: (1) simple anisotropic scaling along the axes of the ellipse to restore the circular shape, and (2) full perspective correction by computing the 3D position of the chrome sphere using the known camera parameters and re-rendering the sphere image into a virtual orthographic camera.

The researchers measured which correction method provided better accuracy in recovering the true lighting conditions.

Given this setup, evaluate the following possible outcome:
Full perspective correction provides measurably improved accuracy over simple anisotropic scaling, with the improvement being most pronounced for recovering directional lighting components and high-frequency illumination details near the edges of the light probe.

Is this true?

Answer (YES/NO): NO